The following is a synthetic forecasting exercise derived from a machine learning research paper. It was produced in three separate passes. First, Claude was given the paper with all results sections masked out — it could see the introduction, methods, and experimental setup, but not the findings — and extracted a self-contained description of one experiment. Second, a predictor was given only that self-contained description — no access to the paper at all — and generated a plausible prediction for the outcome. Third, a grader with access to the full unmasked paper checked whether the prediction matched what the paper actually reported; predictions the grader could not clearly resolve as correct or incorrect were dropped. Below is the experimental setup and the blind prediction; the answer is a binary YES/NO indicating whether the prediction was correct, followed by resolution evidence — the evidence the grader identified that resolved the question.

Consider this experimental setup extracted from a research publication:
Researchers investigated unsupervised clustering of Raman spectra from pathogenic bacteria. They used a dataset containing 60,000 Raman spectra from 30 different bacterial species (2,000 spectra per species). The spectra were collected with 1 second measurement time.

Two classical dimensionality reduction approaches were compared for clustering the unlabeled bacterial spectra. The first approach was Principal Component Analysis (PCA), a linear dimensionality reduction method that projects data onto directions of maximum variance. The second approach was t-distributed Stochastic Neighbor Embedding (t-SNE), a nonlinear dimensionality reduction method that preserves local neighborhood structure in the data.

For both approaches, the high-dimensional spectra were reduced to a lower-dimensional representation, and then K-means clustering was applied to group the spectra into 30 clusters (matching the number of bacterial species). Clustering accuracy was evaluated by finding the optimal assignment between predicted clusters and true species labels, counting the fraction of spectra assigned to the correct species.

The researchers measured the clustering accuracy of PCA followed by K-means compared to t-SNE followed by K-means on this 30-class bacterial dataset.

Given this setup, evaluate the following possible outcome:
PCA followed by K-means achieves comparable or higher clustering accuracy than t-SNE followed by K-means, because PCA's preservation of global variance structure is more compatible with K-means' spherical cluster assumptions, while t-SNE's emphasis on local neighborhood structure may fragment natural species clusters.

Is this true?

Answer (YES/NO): NO